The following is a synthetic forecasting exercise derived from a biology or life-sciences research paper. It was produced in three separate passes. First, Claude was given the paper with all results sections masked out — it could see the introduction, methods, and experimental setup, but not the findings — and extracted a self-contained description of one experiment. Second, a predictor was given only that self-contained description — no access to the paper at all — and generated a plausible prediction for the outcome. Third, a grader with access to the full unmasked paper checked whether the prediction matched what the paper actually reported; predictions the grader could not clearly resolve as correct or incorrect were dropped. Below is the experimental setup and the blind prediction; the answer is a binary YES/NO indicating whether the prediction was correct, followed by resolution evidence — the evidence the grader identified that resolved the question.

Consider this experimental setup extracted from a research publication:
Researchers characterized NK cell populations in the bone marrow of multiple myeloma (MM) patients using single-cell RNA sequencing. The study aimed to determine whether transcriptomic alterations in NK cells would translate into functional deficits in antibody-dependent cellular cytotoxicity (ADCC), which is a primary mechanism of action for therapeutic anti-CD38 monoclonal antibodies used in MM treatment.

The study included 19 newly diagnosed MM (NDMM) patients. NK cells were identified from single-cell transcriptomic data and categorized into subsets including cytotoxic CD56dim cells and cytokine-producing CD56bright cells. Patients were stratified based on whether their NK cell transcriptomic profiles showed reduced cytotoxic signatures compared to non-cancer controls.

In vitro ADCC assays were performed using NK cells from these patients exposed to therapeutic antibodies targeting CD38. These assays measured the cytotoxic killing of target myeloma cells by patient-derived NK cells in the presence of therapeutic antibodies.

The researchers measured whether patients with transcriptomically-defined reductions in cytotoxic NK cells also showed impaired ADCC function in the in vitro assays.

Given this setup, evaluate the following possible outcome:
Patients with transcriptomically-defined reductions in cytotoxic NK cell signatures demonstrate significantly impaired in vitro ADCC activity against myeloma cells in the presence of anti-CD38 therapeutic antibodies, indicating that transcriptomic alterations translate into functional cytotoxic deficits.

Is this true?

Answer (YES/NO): YES